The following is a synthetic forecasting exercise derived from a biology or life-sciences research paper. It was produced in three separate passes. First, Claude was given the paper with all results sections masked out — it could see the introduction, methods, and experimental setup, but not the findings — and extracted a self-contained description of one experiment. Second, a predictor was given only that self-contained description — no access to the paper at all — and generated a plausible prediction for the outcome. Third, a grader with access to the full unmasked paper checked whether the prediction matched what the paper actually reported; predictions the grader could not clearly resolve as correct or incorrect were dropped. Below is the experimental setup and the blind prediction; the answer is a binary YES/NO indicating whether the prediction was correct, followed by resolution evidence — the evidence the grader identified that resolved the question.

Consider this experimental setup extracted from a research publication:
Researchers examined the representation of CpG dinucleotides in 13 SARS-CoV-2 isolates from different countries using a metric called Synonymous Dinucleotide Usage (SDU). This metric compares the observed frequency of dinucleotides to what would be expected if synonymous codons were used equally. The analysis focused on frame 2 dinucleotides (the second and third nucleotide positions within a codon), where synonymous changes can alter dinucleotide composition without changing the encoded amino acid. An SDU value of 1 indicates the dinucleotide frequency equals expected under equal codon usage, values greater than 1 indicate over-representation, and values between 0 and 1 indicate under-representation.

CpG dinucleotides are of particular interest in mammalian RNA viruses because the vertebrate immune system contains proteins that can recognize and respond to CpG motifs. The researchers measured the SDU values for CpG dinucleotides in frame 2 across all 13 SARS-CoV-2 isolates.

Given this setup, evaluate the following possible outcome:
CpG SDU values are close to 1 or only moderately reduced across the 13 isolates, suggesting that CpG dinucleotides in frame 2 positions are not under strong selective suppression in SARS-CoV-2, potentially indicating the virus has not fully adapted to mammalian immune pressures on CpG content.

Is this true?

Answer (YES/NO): NO